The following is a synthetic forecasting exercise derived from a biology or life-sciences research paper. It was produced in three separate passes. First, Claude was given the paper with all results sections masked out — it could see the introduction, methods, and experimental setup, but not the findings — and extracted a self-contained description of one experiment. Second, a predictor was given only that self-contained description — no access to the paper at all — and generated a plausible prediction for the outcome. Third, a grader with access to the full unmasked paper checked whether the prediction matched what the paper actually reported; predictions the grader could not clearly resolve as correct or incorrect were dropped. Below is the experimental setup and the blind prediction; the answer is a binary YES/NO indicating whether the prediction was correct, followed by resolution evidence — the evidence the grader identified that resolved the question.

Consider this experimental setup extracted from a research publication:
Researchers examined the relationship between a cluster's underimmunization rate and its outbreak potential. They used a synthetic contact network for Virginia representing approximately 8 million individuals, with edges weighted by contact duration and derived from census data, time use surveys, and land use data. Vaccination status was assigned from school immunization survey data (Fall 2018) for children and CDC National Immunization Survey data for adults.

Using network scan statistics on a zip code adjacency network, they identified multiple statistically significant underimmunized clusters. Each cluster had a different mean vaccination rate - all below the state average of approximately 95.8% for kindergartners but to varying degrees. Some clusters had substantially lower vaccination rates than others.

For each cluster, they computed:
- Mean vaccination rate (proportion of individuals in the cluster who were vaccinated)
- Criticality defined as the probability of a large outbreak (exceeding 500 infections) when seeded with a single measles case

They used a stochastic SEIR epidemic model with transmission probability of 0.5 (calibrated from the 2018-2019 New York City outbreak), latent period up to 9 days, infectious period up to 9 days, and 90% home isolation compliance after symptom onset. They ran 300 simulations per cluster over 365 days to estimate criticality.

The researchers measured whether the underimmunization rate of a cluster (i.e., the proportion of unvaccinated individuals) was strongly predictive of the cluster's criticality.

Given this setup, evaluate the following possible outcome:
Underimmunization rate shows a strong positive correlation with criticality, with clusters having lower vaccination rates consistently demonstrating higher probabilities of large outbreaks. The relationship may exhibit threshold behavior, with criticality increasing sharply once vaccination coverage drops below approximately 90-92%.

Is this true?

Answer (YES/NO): NO